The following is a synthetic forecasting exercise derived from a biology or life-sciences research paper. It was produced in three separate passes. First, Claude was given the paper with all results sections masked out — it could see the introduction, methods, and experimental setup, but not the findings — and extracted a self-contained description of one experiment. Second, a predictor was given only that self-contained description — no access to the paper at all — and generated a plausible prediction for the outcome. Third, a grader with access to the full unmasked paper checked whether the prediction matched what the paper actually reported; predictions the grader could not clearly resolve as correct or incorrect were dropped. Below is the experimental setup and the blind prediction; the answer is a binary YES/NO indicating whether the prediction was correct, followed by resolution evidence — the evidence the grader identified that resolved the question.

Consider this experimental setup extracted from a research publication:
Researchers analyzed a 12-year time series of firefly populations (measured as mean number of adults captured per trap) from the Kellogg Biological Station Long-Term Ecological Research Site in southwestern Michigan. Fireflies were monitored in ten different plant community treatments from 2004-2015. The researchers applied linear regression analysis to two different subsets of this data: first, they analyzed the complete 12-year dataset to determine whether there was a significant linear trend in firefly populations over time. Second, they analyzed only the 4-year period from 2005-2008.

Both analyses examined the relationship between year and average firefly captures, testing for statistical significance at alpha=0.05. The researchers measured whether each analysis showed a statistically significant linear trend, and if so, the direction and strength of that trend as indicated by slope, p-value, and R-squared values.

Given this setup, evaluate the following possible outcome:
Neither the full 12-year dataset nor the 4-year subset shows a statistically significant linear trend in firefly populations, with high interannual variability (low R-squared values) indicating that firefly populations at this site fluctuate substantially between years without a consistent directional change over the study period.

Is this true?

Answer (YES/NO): NO